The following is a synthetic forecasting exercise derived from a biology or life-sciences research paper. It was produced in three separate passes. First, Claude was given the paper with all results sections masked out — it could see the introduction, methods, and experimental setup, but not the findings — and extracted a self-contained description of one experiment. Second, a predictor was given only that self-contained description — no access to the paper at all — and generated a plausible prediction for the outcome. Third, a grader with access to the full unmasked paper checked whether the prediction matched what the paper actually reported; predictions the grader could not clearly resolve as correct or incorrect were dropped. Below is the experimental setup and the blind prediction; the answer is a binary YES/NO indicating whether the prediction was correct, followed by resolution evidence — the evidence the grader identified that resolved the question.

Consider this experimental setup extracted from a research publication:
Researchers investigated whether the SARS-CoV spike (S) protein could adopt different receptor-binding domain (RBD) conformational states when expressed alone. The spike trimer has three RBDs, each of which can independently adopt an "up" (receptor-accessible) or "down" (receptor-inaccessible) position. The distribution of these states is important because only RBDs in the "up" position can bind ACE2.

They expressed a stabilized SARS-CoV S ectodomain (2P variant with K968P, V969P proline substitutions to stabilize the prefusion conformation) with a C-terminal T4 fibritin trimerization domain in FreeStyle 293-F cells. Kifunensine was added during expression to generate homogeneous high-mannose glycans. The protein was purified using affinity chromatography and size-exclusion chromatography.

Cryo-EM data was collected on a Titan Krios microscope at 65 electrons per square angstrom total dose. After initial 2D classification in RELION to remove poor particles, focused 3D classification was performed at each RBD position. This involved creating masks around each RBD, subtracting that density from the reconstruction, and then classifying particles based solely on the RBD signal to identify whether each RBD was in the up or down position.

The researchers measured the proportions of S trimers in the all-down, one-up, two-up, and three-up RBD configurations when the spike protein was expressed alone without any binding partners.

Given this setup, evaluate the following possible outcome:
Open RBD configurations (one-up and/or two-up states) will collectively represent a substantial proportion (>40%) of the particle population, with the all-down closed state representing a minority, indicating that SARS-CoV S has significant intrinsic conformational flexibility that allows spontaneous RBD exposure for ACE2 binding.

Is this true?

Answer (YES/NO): YES